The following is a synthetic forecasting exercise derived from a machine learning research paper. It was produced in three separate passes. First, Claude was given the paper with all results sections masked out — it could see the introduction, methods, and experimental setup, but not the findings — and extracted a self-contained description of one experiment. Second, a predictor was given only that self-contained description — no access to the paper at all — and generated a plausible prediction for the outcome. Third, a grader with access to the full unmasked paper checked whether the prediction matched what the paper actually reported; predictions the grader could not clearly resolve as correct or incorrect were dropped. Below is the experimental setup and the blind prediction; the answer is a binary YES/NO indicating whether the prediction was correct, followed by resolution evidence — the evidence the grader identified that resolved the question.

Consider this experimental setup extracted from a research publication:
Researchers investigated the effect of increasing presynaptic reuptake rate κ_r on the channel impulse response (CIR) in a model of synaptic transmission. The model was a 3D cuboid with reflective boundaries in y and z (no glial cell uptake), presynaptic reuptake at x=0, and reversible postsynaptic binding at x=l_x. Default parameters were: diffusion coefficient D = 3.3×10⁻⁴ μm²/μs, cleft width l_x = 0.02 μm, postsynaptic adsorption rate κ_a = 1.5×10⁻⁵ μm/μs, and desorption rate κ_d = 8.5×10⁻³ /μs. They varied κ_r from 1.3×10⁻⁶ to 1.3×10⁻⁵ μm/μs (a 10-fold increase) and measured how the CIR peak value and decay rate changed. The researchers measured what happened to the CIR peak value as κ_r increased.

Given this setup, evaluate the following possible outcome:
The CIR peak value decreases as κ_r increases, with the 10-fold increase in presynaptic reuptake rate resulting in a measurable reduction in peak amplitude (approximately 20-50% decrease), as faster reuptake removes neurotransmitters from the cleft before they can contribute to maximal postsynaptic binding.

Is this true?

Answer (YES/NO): NO